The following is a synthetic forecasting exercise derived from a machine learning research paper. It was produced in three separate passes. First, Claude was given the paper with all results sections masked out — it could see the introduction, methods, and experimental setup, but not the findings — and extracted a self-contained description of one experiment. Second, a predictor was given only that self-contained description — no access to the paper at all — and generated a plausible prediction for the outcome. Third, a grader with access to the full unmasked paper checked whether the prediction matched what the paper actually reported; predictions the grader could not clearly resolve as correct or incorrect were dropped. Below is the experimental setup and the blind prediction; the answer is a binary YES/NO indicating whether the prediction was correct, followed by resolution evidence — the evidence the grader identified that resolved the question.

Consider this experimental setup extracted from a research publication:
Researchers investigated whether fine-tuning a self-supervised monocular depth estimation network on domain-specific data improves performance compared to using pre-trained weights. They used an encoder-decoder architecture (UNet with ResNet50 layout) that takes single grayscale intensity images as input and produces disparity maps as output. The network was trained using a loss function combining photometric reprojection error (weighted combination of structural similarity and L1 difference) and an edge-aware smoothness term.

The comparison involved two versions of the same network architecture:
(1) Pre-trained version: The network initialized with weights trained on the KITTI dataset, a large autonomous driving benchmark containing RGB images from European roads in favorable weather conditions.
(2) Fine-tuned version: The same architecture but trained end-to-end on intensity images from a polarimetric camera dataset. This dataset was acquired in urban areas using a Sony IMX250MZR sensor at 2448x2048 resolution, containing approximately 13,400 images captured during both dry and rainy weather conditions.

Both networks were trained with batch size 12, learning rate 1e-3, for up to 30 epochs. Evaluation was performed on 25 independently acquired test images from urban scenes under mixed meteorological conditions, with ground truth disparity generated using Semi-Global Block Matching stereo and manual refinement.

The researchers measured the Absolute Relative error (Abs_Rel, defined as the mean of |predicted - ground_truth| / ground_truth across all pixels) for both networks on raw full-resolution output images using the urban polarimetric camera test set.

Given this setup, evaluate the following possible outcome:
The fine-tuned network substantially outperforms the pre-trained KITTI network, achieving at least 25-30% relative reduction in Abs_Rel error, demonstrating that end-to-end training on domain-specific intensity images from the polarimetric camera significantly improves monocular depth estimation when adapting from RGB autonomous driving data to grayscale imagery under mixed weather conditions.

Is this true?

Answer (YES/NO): NO